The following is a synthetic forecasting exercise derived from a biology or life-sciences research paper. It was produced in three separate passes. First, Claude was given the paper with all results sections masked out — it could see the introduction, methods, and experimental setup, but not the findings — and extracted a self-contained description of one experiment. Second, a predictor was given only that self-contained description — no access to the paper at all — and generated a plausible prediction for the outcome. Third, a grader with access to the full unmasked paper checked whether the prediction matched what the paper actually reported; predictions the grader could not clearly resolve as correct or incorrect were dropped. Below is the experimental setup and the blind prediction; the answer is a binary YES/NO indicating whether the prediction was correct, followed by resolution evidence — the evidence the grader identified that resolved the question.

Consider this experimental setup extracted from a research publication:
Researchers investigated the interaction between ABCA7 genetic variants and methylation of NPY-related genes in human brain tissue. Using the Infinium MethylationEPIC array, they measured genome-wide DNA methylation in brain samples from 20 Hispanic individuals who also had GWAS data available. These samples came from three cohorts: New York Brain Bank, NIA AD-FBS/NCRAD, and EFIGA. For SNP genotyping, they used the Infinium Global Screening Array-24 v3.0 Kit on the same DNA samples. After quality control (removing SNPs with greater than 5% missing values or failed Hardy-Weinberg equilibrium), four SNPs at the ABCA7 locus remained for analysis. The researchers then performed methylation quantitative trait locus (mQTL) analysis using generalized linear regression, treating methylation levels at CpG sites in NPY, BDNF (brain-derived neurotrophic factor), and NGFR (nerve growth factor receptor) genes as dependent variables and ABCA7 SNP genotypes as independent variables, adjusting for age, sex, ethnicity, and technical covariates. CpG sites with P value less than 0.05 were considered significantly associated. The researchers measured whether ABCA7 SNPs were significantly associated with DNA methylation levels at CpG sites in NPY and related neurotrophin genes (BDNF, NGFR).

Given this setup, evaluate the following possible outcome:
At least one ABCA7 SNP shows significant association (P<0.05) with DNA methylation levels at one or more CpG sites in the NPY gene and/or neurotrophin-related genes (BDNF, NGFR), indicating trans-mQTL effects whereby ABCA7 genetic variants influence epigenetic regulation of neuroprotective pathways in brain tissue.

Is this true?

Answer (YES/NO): YES